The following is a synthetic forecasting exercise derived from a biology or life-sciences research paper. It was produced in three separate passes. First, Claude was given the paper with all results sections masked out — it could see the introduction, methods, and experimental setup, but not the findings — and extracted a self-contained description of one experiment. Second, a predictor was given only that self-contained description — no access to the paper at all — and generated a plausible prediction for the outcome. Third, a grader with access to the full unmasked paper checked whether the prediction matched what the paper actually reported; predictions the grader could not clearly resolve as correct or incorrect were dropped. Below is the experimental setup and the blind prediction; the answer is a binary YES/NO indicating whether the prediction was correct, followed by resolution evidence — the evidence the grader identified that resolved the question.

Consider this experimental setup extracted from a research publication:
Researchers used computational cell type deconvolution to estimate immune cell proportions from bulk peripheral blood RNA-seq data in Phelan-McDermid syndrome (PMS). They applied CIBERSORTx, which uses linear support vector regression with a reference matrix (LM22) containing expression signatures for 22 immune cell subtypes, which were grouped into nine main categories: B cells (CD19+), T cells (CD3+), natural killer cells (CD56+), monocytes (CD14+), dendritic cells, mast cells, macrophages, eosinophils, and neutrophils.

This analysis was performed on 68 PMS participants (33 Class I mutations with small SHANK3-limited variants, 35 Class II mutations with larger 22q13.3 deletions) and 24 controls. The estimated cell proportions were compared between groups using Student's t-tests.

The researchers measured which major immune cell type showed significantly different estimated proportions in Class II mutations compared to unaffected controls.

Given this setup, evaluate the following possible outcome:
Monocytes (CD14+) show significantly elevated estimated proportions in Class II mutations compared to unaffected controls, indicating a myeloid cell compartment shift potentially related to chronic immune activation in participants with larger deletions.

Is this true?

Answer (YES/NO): NO